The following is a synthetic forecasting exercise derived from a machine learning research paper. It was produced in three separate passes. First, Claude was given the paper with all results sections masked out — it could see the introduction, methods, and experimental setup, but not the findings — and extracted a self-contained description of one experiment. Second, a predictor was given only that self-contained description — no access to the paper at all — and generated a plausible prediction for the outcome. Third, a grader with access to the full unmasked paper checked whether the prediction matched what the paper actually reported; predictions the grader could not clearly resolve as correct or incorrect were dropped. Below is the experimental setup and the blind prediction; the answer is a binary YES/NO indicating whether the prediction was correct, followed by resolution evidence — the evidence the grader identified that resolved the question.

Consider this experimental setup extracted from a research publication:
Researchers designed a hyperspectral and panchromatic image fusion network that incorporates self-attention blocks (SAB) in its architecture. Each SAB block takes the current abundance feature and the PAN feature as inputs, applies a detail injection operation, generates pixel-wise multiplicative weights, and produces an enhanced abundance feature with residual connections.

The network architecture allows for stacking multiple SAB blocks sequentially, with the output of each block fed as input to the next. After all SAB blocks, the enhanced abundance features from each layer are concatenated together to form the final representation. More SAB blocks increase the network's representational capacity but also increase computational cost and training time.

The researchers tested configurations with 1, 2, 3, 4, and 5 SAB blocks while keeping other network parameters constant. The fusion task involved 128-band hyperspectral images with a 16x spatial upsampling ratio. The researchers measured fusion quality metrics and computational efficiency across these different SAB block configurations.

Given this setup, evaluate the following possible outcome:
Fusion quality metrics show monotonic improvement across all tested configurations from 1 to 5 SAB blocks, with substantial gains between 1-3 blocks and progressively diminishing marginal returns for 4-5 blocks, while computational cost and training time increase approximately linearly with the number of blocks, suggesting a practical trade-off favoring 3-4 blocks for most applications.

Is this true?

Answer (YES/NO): NO